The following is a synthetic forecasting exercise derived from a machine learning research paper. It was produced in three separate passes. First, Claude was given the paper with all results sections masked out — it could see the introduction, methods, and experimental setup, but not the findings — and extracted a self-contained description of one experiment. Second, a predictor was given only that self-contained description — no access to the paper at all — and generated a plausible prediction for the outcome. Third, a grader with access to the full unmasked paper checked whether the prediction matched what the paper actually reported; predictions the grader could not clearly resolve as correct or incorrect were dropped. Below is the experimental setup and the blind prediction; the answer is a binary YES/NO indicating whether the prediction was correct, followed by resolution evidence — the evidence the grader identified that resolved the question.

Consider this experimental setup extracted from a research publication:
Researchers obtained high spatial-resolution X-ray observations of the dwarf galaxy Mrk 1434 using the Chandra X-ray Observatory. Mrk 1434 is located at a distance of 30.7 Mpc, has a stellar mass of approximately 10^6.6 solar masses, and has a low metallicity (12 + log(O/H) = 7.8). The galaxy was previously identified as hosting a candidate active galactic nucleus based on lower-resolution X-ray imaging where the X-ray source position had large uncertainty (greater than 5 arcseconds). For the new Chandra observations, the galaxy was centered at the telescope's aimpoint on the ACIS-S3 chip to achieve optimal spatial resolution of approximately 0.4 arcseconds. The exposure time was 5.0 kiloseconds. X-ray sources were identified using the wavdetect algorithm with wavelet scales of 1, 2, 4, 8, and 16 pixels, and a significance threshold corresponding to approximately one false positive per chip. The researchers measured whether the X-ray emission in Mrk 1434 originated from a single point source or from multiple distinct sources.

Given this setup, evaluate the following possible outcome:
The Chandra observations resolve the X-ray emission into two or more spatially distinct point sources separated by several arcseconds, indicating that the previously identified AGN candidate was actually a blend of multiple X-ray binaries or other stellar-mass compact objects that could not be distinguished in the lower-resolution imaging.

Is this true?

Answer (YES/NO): NO